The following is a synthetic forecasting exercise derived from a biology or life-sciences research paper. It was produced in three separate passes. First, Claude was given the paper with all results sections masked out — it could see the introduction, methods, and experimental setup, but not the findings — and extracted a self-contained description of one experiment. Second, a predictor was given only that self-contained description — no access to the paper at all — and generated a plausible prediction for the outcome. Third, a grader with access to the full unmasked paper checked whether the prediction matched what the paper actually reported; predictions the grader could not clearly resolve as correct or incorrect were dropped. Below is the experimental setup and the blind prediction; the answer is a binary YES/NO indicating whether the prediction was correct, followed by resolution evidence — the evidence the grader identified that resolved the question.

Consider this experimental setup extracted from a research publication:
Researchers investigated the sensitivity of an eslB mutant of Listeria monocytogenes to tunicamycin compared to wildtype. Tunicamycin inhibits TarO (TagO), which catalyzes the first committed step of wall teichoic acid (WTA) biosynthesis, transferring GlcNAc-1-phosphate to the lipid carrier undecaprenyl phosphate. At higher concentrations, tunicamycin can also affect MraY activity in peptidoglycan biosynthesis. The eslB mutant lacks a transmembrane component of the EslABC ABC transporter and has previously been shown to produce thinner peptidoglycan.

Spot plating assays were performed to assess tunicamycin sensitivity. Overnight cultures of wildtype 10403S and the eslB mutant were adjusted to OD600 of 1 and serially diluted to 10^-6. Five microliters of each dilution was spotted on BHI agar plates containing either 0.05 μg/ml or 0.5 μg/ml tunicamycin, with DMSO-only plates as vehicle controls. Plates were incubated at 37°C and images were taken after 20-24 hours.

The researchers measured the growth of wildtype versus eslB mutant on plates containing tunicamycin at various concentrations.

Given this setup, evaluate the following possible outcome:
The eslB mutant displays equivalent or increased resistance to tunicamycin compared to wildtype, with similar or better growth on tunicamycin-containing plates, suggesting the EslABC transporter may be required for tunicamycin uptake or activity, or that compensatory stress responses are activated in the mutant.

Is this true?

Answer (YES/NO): YES